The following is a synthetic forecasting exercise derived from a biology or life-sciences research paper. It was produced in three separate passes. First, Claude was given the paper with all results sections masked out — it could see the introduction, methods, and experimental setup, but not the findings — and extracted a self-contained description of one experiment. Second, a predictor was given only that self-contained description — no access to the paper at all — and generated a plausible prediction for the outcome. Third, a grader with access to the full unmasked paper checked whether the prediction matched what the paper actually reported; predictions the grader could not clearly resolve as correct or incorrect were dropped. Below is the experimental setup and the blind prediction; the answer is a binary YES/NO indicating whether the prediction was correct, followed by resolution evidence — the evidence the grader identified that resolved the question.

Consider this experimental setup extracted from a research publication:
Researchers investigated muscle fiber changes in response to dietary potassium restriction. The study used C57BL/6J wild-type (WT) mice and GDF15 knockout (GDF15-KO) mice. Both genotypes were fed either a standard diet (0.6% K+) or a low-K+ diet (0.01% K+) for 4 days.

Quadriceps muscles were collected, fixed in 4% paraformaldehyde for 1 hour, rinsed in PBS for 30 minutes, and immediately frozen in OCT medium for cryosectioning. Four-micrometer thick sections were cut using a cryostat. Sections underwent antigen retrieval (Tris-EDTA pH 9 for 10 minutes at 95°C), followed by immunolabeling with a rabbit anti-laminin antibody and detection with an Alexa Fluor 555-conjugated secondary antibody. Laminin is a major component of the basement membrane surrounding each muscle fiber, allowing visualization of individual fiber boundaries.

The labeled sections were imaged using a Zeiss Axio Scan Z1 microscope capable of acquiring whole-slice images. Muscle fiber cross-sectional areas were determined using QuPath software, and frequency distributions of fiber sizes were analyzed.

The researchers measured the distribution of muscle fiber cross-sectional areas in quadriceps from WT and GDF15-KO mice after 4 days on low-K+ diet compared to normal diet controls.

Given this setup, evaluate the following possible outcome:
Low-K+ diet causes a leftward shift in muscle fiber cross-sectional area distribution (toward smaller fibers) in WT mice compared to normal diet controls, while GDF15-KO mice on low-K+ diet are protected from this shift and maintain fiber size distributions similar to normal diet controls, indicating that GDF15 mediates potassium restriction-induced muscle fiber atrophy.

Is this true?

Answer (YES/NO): NO